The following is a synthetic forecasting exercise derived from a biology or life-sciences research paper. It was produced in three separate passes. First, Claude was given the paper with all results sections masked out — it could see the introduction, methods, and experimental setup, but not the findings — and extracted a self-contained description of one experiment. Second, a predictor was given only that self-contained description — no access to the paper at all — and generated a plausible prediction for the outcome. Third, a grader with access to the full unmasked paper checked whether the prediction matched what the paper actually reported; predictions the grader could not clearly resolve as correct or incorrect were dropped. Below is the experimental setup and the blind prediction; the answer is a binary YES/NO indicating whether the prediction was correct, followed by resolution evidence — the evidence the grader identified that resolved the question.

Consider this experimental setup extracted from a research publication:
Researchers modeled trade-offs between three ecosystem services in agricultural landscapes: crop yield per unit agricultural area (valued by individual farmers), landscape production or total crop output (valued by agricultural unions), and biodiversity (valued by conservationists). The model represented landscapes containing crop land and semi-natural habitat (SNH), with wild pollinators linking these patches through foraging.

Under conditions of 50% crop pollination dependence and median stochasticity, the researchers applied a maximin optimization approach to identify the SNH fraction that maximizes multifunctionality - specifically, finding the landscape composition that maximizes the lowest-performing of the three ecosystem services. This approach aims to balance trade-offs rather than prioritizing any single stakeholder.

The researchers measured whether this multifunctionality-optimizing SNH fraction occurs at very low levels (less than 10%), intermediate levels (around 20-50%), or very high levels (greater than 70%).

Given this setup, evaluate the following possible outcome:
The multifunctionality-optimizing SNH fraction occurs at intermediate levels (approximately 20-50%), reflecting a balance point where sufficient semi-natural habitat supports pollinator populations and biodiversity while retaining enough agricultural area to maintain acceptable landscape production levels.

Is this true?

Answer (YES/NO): YES